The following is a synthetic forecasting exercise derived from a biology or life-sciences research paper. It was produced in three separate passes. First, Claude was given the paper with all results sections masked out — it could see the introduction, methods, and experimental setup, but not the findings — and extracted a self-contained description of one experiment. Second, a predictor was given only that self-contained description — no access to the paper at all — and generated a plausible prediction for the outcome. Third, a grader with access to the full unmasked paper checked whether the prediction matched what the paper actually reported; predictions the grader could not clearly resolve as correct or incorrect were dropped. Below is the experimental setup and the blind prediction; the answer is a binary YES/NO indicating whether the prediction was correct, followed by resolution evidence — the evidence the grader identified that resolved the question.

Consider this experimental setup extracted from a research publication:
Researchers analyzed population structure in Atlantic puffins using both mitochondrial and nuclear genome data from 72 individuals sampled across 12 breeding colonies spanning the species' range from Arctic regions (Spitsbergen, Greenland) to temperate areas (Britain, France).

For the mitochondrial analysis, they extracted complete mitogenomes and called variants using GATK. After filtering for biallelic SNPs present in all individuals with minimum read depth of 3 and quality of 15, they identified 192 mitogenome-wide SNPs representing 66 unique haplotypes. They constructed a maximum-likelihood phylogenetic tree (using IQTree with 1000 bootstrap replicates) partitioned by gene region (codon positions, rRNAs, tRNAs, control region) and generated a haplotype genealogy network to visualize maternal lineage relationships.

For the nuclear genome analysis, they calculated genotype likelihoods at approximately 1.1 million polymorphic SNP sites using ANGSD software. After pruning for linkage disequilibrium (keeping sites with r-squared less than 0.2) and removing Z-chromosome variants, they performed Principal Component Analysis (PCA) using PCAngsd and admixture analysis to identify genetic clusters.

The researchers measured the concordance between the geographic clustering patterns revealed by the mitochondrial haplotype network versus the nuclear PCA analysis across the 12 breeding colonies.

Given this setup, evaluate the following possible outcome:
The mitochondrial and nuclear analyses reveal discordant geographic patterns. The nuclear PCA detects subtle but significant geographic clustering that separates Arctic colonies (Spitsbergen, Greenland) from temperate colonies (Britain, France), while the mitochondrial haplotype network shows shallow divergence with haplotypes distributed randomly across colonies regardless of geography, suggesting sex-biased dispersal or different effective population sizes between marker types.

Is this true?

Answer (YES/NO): NO